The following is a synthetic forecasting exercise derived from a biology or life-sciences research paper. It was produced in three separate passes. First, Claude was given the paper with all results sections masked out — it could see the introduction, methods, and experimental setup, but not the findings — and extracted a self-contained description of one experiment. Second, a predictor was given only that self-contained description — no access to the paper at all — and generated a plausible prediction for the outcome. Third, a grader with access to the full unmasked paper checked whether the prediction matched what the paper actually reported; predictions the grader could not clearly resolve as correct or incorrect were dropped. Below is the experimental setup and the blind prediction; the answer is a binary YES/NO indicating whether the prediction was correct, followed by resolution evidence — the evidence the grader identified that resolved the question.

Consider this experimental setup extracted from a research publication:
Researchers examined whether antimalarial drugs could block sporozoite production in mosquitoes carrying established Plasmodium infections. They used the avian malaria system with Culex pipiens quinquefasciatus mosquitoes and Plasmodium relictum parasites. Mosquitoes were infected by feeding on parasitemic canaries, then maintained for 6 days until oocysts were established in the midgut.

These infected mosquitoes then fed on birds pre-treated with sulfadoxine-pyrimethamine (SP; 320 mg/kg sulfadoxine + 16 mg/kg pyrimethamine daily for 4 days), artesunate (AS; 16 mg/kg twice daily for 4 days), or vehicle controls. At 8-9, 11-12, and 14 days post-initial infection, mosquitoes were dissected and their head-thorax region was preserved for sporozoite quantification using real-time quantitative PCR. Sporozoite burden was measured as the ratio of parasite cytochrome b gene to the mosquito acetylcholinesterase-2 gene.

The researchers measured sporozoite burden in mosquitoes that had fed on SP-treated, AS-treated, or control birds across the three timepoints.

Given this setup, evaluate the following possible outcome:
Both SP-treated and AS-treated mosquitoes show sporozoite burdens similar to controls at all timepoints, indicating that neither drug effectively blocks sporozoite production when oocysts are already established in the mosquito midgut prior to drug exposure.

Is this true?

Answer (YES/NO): NO